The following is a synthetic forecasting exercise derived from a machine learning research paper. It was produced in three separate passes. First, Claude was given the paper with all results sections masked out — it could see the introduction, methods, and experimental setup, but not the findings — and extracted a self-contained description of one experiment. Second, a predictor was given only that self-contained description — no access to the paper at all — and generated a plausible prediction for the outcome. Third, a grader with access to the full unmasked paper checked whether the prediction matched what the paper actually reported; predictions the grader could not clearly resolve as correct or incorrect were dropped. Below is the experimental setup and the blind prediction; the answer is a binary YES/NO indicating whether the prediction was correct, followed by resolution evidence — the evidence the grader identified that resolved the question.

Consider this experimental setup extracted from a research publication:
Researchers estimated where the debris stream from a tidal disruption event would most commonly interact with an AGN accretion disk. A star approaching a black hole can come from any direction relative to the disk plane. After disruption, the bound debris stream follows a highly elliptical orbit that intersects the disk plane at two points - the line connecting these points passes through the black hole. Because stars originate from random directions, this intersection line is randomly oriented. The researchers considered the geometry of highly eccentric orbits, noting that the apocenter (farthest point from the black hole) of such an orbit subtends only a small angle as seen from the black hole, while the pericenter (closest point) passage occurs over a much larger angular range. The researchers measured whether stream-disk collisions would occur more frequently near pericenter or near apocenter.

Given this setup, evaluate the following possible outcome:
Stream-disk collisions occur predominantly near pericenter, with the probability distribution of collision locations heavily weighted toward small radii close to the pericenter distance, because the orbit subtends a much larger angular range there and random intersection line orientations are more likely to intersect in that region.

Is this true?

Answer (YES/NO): YES